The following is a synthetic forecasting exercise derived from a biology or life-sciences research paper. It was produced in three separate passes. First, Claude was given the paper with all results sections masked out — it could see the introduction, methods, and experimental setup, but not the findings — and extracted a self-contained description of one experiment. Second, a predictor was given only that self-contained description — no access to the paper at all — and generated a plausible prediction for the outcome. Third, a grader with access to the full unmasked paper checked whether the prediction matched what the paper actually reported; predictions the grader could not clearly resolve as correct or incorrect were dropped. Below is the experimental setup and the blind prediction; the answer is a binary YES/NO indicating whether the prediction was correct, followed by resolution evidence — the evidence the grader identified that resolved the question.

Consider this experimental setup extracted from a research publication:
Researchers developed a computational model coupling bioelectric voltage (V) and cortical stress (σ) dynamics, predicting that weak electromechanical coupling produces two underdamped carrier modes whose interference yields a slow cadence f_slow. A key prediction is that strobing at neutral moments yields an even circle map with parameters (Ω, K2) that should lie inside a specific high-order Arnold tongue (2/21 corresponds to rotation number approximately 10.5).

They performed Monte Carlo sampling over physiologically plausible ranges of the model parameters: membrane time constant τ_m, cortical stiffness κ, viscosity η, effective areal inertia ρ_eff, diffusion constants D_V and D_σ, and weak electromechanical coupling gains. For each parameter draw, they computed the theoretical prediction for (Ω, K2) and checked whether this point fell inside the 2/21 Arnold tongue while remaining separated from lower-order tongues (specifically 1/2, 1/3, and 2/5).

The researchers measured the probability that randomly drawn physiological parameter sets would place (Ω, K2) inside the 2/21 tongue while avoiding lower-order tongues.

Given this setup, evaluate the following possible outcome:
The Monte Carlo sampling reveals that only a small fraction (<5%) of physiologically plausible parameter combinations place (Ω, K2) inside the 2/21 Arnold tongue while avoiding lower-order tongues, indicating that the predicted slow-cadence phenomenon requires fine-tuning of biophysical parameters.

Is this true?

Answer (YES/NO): NO